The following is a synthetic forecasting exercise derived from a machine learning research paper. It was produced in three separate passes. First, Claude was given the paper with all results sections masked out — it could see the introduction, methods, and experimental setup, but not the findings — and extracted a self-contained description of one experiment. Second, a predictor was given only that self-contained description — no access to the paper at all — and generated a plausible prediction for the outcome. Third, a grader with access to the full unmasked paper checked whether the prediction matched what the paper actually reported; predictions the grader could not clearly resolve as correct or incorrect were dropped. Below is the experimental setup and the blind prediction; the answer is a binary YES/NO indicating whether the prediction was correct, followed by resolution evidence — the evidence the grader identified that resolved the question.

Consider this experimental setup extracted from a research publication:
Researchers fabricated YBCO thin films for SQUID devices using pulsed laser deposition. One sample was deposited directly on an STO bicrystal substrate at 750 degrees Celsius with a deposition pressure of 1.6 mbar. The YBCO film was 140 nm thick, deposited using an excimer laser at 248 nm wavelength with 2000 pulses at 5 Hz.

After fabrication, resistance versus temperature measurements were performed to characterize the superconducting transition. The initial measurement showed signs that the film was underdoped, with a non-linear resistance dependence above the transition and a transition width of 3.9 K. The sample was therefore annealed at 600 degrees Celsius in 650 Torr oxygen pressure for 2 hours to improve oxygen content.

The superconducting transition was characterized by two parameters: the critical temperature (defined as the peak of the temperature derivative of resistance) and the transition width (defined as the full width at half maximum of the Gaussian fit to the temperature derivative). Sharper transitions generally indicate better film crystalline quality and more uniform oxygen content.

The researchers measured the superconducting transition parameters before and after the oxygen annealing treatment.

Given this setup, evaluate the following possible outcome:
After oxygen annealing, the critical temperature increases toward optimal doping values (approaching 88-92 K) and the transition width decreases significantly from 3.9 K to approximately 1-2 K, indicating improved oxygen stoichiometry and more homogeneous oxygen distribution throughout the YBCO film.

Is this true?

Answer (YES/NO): NO